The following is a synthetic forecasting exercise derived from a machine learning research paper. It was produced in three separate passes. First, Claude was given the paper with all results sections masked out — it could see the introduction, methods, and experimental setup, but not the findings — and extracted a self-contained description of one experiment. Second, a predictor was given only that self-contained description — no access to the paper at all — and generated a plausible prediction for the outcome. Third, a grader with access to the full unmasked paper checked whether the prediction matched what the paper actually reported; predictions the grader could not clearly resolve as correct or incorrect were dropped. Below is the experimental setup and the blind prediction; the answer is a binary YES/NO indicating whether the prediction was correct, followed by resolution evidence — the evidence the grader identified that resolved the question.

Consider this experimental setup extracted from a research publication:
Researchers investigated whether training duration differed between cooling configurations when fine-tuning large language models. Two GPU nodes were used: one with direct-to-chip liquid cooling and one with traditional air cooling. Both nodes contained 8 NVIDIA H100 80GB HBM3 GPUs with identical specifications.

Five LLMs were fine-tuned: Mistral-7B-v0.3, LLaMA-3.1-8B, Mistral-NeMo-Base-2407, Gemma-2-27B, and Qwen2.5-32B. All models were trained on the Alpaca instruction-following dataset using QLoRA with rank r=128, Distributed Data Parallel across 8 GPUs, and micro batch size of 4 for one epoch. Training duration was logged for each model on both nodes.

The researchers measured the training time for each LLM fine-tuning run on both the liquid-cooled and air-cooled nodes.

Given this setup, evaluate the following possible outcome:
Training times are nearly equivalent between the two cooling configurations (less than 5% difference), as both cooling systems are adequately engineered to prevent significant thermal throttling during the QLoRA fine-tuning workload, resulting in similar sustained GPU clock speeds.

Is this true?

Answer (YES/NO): YES